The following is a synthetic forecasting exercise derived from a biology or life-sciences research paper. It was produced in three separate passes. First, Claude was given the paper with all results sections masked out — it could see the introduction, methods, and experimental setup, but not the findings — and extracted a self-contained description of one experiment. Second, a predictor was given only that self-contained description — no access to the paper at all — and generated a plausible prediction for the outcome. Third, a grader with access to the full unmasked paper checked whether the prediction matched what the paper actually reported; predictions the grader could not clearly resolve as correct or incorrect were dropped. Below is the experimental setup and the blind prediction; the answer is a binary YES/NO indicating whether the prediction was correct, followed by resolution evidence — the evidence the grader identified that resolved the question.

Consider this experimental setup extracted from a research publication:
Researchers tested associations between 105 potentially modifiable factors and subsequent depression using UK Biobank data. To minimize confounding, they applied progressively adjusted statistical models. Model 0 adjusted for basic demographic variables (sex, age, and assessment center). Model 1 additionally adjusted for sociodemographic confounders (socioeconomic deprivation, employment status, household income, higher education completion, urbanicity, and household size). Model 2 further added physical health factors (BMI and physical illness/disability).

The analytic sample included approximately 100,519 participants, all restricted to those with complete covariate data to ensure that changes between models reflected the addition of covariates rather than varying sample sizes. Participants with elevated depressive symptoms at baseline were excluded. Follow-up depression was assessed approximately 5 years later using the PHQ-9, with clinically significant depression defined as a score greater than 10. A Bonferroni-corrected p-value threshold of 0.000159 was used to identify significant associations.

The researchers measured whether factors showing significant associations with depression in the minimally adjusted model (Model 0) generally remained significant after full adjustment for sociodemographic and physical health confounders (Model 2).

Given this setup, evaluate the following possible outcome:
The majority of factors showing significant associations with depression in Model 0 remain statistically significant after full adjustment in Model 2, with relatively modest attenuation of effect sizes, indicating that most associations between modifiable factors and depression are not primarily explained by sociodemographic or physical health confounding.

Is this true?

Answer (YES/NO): NO